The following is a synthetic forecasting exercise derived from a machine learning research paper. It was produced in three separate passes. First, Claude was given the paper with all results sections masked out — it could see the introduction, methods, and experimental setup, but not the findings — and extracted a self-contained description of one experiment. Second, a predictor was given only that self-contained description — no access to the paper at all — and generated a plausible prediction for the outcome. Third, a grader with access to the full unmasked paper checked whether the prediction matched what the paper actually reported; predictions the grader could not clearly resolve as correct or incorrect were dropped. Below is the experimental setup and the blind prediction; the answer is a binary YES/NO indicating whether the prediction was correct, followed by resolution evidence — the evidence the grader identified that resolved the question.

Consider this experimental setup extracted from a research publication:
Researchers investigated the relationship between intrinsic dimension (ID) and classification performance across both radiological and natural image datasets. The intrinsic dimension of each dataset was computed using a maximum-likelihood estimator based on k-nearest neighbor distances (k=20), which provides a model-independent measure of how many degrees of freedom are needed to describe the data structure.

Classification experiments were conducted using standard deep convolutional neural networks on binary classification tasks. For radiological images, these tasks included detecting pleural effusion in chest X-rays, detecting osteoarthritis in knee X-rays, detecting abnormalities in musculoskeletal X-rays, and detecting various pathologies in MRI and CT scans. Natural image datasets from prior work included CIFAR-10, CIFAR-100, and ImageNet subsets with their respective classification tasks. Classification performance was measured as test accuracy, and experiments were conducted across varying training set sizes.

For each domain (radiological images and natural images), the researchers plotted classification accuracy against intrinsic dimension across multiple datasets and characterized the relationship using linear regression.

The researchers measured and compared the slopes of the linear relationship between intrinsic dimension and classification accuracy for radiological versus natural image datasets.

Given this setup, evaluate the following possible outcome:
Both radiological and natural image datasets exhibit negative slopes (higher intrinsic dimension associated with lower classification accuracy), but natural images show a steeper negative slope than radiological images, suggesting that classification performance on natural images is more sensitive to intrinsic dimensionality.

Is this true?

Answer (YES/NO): NO